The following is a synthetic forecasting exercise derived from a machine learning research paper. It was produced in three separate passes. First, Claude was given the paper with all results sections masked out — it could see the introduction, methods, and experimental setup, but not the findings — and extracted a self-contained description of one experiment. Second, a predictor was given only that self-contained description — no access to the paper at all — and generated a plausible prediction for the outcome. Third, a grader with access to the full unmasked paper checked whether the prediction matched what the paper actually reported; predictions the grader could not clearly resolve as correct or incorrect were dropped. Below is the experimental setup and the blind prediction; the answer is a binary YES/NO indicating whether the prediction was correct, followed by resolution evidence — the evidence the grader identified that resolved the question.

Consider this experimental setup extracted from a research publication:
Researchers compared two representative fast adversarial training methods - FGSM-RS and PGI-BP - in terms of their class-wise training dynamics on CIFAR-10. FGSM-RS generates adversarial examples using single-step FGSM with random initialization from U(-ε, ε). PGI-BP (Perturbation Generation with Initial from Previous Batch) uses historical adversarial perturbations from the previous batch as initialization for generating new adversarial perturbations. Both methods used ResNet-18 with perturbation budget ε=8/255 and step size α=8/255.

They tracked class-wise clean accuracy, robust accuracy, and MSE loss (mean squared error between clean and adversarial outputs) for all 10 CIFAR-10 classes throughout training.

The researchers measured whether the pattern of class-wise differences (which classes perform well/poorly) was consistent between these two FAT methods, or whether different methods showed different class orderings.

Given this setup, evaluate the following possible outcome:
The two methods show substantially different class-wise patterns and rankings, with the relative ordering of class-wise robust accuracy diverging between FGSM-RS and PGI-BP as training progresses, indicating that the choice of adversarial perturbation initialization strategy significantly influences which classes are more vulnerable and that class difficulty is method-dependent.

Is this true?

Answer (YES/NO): NO